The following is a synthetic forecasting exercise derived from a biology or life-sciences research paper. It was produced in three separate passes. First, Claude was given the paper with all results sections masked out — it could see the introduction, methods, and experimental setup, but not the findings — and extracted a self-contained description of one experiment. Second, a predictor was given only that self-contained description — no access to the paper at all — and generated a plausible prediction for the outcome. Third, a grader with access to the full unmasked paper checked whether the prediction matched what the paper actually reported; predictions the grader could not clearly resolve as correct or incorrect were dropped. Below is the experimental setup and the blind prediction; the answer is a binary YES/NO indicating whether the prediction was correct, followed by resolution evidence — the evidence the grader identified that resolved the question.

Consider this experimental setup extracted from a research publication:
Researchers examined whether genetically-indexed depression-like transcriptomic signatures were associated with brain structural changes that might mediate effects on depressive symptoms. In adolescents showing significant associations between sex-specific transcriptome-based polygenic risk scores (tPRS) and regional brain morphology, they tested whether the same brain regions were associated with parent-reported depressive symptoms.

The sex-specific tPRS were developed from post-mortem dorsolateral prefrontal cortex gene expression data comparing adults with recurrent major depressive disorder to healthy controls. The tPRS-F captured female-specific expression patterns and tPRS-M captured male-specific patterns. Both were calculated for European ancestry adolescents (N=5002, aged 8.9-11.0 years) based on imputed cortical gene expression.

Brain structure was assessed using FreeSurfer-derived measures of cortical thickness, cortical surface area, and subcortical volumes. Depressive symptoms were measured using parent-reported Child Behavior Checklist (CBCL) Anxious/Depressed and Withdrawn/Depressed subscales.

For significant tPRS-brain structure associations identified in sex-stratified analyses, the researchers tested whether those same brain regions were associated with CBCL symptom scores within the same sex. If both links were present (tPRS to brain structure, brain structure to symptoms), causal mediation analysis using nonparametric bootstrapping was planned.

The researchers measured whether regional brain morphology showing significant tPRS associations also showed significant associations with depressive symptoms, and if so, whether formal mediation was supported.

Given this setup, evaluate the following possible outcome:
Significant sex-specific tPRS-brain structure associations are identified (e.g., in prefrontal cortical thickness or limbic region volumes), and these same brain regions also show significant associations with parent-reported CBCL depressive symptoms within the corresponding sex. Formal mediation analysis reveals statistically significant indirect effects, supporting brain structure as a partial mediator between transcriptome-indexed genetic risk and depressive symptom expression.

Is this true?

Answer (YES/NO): YES